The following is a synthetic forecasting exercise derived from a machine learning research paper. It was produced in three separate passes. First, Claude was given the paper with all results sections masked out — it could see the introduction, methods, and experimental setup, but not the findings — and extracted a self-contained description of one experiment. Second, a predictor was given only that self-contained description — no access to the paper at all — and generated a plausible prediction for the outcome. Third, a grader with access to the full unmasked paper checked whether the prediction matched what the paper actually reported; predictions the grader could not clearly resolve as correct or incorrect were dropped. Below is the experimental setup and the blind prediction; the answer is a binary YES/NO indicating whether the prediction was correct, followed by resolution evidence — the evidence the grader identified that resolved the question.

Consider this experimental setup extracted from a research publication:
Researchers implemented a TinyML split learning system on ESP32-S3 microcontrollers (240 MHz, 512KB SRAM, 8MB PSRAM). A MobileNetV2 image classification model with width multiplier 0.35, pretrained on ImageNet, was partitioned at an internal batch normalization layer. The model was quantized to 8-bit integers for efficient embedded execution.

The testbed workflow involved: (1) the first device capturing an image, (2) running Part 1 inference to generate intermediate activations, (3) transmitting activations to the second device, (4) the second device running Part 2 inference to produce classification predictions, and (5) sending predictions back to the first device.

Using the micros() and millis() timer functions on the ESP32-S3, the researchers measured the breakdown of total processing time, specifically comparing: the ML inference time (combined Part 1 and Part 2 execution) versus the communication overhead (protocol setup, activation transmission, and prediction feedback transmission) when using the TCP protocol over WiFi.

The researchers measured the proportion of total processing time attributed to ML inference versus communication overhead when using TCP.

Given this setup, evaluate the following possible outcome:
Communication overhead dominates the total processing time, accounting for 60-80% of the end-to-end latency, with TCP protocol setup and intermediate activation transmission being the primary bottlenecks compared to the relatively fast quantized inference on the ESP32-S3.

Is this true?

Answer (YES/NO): NO